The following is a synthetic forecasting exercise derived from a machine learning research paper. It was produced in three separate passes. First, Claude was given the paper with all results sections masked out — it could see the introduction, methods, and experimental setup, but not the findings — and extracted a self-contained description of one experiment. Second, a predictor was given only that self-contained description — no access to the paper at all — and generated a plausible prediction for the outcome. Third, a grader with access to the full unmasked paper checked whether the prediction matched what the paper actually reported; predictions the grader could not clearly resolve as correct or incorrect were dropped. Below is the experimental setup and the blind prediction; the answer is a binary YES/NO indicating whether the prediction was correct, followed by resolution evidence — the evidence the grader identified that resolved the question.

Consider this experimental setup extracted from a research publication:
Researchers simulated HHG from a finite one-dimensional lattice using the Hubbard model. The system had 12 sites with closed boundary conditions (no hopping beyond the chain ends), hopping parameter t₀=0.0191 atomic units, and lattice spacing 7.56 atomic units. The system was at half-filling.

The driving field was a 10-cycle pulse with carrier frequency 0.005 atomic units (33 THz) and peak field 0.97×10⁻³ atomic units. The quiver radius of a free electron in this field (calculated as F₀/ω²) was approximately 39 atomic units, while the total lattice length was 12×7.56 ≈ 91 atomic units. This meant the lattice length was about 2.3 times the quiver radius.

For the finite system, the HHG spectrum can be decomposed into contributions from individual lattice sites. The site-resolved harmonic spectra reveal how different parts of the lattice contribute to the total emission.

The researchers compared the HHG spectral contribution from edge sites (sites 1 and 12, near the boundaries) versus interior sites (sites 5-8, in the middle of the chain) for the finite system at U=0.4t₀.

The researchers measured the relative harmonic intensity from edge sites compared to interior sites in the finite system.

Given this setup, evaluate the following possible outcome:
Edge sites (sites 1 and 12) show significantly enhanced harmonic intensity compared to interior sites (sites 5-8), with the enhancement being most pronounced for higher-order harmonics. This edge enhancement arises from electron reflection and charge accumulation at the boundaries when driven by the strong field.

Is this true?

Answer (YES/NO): NO